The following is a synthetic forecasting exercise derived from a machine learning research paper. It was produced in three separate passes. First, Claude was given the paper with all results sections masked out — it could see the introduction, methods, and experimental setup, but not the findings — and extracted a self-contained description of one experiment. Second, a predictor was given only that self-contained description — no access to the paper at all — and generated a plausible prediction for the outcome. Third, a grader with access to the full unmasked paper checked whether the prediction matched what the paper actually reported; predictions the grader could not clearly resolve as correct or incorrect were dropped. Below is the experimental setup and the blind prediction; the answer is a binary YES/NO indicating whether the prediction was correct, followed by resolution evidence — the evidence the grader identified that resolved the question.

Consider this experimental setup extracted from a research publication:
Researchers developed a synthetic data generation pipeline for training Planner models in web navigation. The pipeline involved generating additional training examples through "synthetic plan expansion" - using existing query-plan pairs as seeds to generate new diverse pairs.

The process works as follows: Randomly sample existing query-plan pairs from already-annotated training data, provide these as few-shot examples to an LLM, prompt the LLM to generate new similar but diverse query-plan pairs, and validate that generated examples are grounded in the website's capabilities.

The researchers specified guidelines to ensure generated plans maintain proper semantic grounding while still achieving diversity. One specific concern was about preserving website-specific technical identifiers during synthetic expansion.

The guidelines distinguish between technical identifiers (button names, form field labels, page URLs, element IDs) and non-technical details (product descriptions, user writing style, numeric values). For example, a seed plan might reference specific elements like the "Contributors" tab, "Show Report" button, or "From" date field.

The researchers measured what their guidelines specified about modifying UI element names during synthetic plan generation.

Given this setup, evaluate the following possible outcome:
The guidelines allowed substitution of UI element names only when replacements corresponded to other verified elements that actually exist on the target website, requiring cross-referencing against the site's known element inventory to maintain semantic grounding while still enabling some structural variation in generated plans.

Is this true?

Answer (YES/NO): NO